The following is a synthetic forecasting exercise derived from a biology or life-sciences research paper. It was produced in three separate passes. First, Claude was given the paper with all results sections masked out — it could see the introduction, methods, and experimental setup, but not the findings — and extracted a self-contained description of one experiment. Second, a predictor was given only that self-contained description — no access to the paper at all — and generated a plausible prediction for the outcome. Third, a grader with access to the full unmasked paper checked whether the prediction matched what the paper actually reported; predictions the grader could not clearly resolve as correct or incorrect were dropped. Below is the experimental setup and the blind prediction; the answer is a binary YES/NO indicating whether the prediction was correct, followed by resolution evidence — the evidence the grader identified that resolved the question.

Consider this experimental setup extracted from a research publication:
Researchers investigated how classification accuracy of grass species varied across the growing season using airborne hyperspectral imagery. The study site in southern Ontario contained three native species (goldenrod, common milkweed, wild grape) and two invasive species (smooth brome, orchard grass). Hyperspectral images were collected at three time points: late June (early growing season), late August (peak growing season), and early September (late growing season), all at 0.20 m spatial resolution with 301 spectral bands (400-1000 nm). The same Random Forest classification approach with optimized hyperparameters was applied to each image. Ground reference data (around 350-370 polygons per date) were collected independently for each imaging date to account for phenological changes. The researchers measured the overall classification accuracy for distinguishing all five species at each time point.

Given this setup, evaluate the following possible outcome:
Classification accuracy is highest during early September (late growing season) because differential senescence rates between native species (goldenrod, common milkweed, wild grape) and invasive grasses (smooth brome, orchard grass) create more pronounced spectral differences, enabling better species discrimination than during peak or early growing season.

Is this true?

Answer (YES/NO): NO